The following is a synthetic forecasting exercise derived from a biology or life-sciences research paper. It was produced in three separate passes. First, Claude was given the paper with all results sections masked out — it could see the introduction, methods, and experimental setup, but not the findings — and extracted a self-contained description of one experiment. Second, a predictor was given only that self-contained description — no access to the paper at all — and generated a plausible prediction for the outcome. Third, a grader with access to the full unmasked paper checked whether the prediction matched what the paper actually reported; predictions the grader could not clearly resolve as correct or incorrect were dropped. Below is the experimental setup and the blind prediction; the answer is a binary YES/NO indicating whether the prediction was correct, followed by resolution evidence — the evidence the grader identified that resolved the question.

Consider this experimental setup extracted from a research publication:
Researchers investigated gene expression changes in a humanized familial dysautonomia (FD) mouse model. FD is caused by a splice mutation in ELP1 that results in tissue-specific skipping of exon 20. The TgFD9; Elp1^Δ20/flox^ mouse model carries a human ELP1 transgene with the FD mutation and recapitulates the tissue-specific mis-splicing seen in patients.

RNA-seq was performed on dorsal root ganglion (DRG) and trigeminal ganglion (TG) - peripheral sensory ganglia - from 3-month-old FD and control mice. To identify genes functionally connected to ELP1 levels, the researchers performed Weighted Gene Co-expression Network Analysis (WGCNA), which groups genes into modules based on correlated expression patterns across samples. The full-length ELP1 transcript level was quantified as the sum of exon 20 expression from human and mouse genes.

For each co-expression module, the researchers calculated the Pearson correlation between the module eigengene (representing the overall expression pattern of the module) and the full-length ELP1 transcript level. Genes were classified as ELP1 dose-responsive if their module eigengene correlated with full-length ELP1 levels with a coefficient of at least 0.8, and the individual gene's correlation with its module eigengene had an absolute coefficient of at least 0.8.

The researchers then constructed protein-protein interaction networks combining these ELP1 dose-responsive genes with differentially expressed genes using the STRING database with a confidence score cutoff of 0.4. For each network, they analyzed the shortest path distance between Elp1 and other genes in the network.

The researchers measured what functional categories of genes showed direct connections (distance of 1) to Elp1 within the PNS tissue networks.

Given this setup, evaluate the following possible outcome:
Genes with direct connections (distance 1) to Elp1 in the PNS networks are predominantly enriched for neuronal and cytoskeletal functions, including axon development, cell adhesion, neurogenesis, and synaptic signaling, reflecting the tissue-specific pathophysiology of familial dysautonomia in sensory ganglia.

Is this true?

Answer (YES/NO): NO